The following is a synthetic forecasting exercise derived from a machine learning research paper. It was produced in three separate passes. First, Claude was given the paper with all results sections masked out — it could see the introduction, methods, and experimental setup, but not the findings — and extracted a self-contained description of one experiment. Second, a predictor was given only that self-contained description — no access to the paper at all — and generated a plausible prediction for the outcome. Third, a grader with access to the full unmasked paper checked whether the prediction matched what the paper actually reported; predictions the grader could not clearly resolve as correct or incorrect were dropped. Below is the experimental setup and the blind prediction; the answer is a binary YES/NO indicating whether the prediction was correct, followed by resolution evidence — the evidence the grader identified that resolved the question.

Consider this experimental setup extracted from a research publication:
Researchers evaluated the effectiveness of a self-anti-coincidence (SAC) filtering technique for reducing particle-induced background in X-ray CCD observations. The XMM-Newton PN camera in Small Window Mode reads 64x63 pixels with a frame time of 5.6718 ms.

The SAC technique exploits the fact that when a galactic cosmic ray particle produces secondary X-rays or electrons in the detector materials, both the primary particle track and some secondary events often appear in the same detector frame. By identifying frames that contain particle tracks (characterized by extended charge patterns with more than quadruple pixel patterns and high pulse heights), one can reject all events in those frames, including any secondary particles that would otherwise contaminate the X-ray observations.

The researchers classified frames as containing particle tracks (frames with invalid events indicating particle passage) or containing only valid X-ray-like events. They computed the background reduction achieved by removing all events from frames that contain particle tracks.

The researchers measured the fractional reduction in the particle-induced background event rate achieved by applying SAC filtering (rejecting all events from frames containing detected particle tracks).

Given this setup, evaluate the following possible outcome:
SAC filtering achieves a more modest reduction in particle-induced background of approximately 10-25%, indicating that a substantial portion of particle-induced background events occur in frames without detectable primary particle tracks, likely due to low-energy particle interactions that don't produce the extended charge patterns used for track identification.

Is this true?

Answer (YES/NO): NO